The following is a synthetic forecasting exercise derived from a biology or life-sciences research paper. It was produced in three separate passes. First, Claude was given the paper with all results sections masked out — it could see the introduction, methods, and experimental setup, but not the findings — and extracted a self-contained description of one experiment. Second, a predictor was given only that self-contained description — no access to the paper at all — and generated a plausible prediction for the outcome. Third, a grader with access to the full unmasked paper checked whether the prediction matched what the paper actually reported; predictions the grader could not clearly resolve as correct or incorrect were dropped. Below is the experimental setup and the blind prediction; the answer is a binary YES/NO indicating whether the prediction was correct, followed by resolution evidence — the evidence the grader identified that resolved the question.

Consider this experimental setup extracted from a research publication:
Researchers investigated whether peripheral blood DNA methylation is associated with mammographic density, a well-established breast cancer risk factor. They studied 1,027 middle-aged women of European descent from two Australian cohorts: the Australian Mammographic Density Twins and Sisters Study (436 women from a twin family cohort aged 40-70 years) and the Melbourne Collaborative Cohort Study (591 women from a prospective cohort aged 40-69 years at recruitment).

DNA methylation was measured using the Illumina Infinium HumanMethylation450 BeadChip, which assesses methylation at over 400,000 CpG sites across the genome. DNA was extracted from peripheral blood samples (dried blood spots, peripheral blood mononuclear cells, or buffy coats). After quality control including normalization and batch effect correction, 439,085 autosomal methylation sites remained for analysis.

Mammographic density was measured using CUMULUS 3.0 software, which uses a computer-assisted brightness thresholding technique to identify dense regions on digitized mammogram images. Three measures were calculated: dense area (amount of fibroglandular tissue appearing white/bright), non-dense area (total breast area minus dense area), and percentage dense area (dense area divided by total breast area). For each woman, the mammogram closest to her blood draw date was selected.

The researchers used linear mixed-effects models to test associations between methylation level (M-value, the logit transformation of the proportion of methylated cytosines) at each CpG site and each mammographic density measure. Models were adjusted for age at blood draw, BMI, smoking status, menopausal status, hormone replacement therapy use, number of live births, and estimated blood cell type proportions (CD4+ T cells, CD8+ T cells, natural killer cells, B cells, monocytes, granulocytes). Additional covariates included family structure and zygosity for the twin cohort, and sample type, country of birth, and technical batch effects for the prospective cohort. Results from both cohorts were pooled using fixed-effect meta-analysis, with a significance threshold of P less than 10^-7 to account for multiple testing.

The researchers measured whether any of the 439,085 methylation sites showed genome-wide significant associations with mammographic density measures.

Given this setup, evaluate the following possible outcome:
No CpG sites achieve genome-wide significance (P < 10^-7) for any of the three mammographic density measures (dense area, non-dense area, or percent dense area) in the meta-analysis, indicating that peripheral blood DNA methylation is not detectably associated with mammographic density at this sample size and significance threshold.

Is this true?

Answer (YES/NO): YES